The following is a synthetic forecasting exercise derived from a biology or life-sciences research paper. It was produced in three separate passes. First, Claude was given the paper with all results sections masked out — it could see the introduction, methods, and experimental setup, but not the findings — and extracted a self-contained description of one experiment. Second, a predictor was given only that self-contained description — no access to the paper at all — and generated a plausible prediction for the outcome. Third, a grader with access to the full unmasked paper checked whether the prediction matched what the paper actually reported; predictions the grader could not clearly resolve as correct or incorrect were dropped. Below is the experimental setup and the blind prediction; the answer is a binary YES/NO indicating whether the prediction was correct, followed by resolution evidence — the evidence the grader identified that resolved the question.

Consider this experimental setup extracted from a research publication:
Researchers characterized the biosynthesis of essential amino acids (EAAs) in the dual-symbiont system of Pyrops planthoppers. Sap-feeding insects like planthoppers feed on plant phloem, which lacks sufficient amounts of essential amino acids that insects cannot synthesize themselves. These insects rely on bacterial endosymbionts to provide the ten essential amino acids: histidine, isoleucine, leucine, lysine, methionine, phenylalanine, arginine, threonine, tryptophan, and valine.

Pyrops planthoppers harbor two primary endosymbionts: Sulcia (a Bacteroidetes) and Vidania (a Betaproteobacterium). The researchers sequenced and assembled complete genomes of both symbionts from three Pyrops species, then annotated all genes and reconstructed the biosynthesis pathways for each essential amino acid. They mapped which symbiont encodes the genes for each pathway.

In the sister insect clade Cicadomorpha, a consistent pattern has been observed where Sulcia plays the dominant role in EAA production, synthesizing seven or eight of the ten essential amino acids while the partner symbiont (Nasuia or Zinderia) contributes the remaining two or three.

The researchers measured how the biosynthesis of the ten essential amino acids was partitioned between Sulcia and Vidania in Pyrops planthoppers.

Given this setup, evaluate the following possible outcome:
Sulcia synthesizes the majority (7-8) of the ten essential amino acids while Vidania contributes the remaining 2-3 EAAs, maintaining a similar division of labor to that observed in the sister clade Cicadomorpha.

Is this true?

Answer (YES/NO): NO